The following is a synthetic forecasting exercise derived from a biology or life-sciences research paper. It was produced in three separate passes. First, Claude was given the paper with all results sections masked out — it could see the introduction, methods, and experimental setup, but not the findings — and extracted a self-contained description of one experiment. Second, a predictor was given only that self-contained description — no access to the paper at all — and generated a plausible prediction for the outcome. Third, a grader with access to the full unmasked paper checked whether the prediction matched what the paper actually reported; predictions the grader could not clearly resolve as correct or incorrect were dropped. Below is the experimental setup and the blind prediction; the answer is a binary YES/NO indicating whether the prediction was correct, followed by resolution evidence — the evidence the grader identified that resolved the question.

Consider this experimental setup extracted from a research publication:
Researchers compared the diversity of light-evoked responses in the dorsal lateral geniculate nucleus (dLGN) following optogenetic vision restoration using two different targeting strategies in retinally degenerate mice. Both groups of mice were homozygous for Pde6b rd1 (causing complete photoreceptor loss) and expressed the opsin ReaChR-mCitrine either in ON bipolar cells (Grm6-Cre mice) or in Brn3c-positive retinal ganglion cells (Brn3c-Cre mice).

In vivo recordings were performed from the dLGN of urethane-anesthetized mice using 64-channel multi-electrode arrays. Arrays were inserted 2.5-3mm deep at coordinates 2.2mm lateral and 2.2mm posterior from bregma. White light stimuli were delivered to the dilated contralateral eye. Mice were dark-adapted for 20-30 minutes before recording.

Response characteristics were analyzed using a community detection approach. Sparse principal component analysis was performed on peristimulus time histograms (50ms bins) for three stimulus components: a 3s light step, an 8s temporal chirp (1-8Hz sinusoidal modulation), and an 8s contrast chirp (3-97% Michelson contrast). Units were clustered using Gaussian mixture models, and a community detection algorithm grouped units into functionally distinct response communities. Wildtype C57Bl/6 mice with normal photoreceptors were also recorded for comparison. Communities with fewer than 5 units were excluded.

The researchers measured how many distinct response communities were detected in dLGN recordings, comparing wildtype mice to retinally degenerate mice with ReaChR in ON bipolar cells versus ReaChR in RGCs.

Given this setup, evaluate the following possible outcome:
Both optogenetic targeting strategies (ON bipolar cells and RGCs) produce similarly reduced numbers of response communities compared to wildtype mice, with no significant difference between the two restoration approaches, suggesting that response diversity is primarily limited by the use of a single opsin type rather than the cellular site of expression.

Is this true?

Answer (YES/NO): NO